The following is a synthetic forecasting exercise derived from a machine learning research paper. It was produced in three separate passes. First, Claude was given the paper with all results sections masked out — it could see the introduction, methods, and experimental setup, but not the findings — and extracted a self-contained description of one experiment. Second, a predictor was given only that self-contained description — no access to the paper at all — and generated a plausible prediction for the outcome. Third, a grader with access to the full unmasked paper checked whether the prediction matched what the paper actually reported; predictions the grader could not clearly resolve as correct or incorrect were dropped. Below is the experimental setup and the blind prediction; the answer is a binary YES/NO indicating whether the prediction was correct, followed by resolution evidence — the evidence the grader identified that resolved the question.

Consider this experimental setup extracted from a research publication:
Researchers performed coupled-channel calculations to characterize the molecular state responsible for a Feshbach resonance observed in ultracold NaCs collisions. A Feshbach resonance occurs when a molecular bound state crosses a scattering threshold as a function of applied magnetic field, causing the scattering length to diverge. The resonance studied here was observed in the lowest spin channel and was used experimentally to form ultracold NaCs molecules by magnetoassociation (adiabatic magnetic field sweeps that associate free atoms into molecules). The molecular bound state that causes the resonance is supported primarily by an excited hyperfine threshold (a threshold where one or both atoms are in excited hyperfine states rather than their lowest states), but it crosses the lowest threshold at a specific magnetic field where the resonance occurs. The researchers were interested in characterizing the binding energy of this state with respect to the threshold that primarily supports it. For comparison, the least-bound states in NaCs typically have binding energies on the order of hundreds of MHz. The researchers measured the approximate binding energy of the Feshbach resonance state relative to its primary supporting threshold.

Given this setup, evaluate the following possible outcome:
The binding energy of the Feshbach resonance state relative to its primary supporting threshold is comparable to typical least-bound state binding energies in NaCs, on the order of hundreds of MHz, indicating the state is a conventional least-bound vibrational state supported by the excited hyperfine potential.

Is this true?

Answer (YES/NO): NO